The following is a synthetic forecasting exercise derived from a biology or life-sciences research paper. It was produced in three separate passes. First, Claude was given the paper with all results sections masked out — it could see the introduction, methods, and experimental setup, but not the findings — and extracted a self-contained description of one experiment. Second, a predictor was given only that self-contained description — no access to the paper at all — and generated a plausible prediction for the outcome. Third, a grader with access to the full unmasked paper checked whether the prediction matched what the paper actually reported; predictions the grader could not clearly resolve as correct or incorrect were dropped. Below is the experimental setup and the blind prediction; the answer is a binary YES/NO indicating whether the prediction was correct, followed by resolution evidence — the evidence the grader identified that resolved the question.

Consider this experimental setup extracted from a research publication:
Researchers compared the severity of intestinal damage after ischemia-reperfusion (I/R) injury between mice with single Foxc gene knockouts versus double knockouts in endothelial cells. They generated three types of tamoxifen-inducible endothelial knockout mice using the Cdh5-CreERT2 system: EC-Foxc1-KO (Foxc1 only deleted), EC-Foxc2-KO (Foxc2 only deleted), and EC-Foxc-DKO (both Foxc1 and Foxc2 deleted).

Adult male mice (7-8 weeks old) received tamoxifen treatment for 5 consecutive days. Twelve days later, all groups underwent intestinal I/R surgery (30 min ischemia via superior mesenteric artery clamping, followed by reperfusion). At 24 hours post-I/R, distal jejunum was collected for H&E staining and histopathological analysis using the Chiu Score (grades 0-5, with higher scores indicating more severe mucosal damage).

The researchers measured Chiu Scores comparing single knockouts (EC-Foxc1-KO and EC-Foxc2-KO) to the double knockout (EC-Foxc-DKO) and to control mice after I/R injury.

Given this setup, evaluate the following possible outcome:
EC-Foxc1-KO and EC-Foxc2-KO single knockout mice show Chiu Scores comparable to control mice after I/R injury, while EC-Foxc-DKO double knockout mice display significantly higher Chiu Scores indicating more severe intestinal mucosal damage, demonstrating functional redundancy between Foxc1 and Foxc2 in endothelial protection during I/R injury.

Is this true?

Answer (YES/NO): NO